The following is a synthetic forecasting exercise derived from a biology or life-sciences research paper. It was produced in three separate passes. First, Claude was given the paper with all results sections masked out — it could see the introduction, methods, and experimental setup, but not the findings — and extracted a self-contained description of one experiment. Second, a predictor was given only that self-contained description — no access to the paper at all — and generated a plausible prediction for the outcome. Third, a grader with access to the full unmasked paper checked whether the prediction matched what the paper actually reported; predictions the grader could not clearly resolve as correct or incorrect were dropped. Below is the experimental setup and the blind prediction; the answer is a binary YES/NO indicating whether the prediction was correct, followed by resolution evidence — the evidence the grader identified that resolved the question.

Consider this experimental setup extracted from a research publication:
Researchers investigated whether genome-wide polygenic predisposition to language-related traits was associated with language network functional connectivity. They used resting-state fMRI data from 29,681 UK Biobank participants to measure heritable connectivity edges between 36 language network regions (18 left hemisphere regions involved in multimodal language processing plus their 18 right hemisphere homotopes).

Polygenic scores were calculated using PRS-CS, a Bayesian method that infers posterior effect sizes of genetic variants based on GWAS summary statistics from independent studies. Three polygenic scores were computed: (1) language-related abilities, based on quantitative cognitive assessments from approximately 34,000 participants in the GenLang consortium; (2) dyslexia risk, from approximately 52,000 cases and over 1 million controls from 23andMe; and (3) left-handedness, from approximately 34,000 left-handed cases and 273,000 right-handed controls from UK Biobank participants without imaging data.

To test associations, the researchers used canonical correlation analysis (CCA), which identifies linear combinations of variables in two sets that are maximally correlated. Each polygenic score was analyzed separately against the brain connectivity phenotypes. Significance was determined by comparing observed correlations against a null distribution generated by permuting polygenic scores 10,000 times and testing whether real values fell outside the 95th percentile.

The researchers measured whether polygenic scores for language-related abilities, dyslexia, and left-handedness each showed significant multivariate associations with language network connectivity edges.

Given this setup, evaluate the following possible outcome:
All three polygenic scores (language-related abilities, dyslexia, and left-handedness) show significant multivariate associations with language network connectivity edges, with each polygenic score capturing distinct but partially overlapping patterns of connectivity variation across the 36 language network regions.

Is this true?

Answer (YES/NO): YES